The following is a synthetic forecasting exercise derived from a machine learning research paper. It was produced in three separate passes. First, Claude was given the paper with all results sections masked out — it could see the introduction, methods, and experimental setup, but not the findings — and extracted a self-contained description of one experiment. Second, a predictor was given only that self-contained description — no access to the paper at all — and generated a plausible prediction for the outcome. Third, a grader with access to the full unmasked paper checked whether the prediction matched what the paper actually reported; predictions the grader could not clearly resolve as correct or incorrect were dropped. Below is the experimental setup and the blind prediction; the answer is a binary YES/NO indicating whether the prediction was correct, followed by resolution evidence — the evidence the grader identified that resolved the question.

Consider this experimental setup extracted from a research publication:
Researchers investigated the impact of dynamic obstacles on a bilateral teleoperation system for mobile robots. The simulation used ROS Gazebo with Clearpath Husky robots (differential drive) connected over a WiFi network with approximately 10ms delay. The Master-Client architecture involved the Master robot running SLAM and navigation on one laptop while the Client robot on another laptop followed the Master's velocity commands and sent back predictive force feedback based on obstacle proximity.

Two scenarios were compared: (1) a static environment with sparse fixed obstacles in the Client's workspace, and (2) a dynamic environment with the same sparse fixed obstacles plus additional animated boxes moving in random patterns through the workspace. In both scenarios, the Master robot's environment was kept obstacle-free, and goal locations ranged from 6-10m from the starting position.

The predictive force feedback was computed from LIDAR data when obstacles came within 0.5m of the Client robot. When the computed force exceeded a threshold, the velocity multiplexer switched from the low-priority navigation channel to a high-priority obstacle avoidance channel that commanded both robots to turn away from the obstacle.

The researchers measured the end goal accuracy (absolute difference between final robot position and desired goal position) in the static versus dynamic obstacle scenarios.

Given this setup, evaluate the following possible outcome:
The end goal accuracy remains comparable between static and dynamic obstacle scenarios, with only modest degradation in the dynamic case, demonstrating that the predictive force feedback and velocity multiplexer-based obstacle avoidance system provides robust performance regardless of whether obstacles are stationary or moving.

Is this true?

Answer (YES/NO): YES